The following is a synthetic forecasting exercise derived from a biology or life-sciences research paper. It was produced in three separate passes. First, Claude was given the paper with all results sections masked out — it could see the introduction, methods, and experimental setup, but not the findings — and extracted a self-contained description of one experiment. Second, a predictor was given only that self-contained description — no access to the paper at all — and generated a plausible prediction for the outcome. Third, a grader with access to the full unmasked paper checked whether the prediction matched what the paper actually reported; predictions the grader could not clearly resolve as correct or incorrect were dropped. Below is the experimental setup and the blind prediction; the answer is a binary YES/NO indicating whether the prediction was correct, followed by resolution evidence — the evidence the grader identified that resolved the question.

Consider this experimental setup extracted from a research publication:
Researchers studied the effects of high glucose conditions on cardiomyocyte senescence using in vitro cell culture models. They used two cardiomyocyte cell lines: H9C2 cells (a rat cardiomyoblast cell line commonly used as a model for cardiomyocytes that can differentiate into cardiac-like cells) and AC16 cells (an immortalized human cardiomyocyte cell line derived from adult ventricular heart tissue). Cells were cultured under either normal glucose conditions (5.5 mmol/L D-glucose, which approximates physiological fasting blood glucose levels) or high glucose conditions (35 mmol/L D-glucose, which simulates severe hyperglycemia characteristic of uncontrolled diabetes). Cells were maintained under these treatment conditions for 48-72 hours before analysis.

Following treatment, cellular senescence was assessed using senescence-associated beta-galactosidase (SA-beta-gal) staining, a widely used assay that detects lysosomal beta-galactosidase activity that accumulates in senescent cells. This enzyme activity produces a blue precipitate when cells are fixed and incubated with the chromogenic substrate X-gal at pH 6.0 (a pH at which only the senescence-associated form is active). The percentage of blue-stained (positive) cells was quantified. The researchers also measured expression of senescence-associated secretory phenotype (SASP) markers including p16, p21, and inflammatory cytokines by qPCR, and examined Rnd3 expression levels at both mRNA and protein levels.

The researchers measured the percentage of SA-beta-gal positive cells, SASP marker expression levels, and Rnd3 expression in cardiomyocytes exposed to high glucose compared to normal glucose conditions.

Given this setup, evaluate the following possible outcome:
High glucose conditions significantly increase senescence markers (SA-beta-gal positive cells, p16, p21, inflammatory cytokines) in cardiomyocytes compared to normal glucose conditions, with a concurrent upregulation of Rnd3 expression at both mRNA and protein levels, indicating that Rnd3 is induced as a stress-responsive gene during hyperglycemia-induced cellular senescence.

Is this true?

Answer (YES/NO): NO